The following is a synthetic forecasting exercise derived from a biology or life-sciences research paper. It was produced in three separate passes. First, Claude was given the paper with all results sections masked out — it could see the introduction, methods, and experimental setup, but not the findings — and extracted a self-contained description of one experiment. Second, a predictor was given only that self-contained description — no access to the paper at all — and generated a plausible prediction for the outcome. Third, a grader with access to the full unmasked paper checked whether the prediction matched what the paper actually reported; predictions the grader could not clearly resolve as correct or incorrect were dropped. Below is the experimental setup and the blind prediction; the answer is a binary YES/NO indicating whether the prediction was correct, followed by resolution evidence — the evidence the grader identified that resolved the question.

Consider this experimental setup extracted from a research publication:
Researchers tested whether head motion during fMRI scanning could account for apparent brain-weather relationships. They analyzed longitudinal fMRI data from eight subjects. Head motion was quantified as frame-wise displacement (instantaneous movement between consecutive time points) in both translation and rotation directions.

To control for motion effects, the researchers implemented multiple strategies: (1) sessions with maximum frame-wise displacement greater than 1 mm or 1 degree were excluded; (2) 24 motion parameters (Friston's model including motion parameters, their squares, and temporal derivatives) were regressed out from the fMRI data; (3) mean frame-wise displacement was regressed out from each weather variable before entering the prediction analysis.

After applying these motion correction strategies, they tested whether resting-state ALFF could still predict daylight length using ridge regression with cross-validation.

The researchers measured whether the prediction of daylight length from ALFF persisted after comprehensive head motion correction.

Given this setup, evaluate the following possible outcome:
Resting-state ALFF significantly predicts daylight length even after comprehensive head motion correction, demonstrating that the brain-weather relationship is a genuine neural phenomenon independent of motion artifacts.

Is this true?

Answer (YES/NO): NO